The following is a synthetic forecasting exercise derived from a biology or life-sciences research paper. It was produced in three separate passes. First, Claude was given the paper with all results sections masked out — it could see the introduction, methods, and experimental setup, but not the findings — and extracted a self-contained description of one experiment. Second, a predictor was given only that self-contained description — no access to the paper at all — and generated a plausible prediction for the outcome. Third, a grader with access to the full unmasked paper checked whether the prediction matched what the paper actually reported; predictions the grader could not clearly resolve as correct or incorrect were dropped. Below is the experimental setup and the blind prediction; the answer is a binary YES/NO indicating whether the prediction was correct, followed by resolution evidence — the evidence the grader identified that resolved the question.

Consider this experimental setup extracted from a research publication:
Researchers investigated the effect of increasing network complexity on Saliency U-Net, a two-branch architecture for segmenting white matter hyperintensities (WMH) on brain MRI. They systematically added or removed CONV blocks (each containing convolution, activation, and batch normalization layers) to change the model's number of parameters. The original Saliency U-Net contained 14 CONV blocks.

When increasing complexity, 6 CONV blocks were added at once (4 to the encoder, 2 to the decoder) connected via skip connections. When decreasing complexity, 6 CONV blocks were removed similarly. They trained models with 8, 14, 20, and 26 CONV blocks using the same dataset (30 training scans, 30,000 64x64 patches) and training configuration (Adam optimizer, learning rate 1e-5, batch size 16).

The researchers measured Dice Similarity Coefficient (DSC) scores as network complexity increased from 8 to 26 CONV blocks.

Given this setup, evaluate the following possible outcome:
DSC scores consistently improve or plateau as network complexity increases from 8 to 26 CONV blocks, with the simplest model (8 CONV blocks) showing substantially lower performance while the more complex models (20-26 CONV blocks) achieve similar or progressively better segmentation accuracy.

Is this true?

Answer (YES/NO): NO